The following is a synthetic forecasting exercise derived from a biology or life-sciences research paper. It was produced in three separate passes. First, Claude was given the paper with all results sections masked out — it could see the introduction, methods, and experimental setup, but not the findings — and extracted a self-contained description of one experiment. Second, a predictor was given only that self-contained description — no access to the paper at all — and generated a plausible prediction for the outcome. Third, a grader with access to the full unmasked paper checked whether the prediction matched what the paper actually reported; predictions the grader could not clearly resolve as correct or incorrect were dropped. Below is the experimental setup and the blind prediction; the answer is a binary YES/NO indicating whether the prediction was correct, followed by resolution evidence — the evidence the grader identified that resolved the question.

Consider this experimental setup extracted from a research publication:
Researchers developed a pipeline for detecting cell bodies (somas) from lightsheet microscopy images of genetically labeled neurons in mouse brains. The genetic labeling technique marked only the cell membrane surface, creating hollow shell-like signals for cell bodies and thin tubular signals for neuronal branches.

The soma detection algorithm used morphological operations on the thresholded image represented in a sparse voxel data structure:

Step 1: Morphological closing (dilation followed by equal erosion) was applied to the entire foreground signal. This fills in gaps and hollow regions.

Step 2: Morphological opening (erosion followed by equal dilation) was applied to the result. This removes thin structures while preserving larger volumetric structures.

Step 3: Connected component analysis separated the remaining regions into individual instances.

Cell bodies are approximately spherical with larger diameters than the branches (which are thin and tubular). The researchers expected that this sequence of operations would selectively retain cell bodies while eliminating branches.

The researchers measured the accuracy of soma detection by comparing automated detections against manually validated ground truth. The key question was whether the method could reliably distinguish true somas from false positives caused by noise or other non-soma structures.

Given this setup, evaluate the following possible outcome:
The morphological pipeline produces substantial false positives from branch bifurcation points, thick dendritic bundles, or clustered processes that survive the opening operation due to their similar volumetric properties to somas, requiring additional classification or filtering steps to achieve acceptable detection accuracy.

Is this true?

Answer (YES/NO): NO